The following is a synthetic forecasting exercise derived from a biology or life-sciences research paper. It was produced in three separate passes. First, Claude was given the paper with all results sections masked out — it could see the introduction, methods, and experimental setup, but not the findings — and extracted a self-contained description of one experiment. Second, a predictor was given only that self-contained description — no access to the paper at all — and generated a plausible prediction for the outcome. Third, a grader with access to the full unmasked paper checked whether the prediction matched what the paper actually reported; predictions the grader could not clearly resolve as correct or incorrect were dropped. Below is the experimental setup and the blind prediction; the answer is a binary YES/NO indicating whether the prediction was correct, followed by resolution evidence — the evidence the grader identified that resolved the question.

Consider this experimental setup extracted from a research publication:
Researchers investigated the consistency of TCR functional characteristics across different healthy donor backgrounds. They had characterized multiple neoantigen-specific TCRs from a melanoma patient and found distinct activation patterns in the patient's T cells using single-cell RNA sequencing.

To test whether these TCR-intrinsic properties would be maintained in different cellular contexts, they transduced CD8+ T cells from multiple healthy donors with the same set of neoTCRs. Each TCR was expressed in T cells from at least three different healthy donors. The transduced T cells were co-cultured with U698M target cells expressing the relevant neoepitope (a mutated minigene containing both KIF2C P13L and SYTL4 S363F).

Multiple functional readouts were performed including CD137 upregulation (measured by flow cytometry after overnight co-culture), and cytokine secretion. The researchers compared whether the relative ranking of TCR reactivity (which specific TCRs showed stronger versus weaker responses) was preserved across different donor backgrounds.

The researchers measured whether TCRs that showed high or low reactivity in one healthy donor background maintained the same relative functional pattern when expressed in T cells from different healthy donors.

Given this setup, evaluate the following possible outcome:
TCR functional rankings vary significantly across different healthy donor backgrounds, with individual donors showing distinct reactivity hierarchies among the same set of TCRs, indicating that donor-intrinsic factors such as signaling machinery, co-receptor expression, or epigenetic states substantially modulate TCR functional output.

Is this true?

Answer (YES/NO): NO